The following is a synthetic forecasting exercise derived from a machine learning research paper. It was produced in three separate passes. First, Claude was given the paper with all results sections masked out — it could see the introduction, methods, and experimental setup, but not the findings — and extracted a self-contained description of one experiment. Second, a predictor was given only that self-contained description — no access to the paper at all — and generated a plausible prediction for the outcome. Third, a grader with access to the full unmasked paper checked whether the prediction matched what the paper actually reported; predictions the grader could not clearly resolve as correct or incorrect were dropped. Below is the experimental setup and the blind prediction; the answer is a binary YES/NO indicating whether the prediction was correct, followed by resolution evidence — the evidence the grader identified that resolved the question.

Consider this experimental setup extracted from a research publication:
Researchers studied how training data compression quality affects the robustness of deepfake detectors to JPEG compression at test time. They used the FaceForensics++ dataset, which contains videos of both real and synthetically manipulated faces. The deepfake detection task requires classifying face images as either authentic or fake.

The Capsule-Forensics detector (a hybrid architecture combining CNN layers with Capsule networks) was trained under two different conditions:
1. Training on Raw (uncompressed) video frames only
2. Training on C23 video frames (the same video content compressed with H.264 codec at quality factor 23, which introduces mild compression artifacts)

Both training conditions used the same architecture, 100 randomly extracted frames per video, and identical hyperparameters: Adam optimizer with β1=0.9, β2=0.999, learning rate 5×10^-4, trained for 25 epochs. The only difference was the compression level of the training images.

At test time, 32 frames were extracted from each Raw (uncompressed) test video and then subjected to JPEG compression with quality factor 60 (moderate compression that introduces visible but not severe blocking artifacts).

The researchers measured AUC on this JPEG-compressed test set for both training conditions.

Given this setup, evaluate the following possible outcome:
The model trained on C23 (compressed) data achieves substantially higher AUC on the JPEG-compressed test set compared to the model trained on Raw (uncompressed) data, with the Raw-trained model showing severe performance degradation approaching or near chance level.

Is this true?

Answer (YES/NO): NO